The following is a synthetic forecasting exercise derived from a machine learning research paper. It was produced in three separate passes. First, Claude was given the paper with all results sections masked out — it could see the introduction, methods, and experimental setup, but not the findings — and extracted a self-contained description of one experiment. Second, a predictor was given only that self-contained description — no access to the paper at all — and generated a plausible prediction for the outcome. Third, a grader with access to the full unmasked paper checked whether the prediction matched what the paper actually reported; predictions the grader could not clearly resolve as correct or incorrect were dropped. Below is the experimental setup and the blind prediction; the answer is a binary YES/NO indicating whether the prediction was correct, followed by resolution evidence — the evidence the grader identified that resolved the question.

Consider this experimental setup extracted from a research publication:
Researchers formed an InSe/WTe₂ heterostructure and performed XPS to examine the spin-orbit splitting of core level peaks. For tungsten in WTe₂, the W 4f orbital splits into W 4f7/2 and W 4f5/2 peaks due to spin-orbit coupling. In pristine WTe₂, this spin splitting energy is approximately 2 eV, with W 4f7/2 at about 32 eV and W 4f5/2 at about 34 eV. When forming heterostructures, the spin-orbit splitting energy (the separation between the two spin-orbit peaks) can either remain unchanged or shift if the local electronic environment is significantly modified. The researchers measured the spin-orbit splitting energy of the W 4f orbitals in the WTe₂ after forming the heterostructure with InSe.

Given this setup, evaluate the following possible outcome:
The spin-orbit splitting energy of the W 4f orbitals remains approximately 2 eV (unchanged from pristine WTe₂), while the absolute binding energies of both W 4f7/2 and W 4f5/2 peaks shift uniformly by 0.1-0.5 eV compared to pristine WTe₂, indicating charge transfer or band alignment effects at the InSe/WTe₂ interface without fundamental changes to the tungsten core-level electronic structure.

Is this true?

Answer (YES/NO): NO